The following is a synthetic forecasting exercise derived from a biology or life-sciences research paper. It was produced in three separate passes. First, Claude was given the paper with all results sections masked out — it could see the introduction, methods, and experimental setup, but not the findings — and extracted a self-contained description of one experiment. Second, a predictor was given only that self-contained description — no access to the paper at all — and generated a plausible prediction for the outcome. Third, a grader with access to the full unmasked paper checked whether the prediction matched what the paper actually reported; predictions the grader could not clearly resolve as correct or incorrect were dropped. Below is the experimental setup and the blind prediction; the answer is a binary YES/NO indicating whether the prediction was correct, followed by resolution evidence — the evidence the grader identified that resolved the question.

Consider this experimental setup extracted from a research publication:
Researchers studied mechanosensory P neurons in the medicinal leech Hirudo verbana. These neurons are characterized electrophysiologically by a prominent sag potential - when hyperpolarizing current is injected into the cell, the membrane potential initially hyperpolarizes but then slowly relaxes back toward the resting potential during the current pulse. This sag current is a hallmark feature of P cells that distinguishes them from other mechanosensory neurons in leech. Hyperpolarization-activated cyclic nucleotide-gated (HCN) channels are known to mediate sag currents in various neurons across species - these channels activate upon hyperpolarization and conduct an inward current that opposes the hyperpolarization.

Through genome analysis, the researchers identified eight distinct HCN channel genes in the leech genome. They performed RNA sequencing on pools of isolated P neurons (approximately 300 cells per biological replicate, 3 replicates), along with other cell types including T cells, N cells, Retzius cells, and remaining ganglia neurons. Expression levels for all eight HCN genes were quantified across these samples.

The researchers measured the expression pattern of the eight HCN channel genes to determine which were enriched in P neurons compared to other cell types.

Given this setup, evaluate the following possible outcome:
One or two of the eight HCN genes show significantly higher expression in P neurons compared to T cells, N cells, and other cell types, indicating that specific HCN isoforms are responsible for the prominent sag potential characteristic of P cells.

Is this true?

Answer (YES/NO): NO